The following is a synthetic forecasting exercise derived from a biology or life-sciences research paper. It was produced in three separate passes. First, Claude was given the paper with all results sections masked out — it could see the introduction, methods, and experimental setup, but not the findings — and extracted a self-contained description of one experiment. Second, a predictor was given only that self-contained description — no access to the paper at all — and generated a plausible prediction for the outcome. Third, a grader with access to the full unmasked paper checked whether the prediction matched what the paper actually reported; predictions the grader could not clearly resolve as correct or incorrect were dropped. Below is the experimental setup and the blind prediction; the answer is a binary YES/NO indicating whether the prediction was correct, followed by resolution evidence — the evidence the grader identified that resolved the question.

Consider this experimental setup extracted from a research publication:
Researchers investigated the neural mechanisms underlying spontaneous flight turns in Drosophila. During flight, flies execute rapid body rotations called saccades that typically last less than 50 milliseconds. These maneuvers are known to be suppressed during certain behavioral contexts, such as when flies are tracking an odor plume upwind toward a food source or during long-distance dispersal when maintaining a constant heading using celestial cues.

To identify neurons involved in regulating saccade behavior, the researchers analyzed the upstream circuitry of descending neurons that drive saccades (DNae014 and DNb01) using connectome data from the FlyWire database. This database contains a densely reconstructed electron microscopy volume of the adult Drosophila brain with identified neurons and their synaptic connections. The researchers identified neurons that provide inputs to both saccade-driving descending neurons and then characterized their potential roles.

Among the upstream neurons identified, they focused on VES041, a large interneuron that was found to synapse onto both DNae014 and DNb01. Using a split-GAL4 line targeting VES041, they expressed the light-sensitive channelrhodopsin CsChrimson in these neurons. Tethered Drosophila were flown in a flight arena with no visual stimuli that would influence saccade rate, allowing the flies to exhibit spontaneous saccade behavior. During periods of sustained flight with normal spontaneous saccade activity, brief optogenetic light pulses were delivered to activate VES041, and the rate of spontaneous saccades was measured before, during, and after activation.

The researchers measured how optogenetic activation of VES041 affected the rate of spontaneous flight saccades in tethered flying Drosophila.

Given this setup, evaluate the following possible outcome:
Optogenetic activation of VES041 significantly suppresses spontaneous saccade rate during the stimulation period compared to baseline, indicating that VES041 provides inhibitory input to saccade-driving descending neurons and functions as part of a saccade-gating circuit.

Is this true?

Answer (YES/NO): YES